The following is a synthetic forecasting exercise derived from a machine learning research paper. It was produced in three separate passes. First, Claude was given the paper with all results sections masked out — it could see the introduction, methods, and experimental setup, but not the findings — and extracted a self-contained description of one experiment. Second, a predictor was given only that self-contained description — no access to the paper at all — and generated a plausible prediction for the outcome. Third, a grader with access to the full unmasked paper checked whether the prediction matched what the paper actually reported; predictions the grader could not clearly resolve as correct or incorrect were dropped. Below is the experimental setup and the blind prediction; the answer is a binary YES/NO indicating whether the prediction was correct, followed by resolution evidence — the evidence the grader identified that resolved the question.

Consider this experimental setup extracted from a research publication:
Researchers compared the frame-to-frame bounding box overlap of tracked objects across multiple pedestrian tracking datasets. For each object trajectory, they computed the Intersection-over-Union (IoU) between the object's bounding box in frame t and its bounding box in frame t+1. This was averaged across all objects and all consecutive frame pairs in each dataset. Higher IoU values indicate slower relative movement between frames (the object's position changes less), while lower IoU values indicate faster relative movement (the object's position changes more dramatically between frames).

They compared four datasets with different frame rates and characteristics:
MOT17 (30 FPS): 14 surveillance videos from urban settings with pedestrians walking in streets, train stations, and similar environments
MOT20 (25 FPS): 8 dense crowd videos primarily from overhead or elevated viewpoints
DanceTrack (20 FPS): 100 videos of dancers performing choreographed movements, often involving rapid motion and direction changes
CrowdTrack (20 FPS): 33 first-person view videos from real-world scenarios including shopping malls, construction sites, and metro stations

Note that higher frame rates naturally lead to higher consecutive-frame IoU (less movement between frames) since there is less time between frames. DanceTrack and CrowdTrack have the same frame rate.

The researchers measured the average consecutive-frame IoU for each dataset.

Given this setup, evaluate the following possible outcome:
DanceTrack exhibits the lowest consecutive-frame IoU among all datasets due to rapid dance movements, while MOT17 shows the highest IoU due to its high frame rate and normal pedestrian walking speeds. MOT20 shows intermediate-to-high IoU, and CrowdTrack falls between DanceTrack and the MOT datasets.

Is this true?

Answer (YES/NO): NO